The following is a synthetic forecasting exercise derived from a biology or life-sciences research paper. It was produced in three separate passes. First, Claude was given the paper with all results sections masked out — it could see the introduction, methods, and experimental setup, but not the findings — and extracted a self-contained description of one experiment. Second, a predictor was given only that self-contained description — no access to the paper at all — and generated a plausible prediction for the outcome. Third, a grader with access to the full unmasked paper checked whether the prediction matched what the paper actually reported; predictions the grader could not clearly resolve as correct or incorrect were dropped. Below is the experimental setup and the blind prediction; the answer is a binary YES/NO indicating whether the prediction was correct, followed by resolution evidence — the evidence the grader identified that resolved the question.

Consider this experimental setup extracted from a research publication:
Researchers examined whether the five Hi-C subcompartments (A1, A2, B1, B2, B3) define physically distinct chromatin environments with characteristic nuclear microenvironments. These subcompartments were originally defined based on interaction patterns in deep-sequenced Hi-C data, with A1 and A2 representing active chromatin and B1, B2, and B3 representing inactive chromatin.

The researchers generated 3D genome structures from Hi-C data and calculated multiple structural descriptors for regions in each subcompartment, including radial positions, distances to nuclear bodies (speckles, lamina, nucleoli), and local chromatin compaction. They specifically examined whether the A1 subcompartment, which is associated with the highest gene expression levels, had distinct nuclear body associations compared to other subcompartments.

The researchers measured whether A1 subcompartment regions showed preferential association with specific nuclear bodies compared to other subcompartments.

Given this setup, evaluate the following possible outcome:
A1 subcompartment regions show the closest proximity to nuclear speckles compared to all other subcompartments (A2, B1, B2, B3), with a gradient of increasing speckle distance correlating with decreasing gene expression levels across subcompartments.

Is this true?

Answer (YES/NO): NO